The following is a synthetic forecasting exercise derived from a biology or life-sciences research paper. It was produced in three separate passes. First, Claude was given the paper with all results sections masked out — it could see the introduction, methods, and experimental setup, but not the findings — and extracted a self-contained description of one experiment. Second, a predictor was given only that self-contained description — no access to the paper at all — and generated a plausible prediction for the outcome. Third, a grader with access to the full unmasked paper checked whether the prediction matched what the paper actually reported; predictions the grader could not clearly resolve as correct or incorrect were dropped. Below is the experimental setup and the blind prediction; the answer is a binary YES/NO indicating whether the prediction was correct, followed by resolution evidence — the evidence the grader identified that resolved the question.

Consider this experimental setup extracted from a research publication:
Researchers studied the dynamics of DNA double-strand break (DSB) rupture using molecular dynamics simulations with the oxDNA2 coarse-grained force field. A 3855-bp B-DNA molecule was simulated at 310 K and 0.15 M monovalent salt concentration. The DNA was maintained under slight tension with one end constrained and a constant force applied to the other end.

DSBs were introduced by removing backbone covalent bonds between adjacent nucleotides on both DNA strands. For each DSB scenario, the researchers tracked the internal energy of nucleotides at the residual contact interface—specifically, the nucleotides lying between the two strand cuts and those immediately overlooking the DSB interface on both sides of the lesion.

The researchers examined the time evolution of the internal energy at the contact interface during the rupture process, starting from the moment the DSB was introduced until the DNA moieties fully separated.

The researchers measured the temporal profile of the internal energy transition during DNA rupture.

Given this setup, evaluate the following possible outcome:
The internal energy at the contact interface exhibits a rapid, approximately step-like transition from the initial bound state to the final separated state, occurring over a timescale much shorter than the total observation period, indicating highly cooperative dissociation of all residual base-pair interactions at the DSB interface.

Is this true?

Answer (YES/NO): YES